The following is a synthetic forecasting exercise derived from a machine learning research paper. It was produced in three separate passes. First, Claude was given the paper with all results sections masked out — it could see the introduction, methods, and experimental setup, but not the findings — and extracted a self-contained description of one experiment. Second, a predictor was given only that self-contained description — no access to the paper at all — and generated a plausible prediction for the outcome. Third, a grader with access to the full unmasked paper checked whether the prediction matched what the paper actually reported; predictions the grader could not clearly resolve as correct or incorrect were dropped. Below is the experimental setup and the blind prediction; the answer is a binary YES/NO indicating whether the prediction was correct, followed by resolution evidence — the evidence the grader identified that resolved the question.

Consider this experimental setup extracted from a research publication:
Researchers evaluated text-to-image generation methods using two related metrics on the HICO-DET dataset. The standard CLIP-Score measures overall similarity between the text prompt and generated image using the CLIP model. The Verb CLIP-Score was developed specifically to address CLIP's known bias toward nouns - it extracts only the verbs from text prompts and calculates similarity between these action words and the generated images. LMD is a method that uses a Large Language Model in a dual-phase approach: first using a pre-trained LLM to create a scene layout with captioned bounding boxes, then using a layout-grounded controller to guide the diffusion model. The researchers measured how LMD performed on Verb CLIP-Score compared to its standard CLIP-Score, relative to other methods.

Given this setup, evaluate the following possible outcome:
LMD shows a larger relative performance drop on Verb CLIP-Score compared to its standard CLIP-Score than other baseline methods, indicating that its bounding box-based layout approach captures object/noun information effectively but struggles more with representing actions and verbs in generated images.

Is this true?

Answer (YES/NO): NO